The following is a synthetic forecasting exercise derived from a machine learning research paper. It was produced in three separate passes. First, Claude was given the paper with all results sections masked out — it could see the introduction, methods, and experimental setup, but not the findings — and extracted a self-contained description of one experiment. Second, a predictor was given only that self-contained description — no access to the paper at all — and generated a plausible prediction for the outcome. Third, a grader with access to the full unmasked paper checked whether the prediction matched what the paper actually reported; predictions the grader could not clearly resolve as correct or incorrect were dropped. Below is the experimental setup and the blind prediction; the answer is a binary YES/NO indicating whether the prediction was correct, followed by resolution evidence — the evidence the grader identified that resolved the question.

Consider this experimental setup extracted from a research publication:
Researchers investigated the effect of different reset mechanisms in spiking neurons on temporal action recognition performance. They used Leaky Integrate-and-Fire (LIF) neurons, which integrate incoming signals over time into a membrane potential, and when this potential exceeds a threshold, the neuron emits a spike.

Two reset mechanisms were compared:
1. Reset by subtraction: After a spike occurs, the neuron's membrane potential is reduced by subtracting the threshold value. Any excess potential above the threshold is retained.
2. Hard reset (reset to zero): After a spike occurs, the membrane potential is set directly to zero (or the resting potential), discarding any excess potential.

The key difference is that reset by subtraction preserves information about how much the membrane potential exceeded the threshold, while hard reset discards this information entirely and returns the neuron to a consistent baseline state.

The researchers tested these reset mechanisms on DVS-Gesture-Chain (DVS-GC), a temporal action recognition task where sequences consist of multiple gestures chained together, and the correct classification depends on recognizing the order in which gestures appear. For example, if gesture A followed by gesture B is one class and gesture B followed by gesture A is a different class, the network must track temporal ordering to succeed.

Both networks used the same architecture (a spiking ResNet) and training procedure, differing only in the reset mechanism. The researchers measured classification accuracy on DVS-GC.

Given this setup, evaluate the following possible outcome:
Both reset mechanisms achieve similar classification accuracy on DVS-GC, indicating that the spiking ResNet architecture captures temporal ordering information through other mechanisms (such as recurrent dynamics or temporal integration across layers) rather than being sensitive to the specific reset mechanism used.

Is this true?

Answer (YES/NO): NO